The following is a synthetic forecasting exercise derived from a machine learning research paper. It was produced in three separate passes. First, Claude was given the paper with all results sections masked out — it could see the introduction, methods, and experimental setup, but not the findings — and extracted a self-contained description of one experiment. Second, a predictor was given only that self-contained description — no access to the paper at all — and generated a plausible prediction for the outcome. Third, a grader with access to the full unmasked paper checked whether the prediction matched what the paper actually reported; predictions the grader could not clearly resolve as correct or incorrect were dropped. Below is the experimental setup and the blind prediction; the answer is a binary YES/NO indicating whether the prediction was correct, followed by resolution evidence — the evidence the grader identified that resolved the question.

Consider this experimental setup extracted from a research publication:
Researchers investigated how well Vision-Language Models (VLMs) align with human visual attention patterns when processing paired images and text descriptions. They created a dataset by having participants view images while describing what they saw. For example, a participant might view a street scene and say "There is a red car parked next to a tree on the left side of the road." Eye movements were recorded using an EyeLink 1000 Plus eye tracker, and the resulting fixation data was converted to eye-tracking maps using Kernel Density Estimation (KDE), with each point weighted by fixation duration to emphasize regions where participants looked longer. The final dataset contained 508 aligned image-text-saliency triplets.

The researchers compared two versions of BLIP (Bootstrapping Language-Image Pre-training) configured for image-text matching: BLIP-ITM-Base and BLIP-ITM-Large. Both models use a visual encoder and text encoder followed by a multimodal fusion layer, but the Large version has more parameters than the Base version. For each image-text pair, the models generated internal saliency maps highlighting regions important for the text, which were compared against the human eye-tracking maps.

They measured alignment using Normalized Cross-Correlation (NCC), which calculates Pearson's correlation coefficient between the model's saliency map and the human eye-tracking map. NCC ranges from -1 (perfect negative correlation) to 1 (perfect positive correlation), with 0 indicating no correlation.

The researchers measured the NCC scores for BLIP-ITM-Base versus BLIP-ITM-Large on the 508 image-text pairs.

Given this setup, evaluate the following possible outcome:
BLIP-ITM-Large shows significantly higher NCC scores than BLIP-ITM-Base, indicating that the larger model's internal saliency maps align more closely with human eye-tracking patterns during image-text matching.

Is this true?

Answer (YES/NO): NO